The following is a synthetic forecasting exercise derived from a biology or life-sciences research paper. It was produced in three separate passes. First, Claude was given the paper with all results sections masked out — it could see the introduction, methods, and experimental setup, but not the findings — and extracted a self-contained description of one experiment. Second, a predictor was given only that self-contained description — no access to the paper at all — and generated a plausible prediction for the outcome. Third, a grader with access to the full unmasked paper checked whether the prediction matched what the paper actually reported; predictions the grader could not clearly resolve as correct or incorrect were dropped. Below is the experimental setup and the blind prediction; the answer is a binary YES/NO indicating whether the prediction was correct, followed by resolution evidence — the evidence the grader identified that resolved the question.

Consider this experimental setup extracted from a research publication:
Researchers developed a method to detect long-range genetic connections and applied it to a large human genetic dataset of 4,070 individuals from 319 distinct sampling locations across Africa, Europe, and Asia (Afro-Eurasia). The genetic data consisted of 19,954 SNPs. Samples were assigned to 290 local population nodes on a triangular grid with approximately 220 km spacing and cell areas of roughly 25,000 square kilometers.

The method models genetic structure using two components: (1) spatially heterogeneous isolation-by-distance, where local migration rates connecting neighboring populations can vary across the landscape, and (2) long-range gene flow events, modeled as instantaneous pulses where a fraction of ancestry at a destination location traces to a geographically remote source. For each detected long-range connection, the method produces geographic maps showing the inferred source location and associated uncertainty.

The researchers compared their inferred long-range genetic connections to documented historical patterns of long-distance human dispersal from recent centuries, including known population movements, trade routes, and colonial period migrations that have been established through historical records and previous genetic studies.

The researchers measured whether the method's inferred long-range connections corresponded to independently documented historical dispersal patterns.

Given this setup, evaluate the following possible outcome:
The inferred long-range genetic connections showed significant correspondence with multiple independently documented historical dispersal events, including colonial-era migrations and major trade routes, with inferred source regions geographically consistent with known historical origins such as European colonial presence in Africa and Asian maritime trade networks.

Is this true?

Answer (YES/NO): NO